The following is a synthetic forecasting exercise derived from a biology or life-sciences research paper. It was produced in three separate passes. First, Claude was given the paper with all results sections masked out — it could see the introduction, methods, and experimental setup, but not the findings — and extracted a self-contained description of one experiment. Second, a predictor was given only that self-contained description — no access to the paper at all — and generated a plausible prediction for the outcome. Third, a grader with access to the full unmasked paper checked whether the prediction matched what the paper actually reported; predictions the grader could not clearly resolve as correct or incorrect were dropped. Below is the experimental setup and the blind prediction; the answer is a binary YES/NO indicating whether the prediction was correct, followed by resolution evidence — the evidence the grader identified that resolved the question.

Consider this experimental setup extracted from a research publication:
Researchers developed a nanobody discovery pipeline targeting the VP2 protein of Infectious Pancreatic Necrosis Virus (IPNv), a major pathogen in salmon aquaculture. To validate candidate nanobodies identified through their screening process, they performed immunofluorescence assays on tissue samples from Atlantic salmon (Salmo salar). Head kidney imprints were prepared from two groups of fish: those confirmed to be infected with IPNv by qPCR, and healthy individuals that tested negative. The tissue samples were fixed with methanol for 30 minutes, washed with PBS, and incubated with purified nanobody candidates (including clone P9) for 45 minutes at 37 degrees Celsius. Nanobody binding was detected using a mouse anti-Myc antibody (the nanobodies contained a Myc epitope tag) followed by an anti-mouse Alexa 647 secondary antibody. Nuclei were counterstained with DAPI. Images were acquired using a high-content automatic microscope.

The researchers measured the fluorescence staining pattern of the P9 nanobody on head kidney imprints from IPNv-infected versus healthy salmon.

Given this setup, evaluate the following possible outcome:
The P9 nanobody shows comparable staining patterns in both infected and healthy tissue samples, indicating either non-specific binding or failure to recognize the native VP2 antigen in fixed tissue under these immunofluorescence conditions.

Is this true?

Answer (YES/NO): NO